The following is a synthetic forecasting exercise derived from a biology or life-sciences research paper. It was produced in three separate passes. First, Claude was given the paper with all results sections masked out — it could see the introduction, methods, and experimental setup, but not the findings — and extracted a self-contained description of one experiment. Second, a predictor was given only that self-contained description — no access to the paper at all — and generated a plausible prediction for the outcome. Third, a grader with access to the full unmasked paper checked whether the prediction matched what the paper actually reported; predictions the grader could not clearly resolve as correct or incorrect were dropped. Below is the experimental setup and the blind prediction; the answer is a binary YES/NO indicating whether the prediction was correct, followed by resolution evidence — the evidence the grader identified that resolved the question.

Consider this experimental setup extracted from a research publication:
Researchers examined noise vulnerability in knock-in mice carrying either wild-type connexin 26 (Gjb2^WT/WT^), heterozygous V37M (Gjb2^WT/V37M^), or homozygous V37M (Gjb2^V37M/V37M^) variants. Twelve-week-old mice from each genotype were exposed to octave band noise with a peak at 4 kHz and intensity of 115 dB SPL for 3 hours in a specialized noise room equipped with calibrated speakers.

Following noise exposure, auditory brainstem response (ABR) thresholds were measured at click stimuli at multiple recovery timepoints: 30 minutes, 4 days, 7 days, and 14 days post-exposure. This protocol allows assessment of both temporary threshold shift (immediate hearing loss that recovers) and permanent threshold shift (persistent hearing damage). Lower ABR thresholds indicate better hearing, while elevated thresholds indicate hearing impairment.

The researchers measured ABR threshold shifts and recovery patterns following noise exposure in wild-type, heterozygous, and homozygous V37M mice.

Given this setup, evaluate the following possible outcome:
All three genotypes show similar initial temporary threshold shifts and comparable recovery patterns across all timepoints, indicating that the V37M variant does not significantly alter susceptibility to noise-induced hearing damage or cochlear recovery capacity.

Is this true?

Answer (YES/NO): NO